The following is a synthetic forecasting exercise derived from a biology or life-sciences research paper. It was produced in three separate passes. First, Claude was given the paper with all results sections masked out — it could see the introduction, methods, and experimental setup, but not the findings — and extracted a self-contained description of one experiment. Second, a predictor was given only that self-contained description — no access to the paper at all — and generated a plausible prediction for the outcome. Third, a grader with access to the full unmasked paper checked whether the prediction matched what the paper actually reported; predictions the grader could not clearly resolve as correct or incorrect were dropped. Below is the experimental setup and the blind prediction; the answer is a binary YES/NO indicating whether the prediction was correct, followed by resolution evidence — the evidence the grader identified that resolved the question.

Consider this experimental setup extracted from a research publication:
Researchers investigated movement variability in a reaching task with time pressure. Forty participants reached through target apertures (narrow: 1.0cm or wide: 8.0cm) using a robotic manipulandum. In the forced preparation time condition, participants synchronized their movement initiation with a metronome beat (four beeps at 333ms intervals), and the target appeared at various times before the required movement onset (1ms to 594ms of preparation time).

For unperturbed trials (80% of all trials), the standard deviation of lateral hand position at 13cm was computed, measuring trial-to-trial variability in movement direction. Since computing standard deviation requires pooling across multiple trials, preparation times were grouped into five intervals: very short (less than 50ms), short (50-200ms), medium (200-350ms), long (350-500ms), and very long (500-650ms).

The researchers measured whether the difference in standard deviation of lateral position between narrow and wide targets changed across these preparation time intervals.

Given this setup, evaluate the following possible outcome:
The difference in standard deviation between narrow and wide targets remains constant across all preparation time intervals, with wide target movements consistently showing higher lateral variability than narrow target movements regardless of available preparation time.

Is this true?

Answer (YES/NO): YES